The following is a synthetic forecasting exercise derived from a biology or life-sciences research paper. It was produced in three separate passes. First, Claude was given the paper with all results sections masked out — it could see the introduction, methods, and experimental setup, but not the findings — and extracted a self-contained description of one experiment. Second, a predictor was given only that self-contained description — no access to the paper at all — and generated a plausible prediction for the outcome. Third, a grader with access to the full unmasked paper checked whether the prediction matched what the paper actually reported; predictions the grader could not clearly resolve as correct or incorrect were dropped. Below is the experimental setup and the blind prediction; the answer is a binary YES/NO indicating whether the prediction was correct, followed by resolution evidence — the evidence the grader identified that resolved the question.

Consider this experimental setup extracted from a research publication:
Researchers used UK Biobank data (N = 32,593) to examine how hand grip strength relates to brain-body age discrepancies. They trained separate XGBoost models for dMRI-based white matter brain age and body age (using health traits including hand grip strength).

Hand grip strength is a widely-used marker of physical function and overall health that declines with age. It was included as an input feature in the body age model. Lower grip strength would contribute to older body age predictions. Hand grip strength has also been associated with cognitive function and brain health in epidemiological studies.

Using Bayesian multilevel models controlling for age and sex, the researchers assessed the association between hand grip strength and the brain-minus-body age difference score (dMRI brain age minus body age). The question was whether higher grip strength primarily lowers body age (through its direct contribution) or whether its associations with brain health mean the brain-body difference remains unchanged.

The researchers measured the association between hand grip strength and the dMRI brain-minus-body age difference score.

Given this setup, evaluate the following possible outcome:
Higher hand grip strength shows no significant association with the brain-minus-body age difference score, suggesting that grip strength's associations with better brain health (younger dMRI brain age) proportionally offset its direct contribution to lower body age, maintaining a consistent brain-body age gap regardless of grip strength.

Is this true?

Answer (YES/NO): NO